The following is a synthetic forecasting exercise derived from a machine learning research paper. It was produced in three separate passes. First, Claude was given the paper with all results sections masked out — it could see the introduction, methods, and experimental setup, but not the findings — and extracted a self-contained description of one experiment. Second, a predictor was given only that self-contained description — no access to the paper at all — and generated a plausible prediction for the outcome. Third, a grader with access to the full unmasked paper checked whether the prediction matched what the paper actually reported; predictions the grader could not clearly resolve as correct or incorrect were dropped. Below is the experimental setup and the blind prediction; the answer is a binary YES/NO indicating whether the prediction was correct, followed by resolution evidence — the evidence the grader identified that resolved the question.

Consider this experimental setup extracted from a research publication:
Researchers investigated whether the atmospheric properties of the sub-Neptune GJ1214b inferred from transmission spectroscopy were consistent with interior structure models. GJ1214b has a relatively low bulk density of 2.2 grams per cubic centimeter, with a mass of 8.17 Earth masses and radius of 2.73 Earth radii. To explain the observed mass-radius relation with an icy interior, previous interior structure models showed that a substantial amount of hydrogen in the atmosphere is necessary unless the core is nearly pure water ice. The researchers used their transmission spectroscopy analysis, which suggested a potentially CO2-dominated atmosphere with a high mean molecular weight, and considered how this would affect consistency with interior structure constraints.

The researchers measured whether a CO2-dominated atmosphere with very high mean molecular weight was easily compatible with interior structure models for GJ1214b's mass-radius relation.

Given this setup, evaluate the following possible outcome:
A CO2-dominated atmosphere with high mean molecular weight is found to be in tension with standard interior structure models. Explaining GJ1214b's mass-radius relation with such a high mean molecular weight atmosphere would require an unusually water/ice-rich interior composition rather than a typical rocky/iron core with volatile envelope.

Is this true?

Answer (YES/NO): YES